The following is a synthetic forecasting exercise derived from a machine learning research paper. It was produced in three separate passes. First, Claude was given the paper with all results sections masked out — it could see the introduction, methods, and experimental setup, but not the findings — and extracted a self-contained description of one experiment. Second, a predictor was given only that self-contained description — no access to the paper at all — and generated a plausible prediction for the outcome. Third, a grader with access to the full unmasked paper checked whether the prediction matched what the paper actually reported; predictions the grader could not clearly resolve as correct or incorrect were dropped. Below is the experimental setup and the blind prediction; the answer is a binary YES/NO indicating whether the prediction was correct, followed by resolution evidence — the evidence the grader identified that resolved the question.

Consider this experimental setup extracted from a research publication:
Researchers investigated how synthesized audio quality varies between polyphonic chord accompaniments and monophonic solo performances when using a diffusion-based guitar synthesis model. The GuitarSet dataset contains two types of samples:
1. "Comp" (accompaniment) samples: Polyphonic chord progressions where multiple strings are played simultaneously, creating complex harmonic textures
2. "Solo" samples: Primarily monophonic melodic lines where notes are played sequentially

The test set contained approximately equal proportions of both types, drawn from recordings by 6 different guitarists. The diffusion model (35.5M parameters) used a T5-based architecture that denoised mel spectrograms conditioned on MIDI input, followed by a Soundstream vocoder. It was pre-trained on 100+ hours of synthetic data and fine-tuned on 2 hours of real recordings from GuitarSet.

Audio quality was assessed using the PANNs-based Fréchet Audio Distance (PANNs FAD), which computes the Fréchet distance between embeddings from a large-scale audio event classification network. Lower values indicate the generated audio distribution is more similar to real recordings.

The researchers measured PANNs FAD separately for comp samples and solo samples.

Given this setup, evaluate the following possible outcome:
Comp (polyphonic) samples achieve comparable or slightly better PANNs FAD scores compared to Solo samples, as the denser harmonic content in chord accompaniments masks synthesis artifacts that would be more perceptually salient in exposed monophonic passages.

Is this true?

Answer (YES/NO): NO